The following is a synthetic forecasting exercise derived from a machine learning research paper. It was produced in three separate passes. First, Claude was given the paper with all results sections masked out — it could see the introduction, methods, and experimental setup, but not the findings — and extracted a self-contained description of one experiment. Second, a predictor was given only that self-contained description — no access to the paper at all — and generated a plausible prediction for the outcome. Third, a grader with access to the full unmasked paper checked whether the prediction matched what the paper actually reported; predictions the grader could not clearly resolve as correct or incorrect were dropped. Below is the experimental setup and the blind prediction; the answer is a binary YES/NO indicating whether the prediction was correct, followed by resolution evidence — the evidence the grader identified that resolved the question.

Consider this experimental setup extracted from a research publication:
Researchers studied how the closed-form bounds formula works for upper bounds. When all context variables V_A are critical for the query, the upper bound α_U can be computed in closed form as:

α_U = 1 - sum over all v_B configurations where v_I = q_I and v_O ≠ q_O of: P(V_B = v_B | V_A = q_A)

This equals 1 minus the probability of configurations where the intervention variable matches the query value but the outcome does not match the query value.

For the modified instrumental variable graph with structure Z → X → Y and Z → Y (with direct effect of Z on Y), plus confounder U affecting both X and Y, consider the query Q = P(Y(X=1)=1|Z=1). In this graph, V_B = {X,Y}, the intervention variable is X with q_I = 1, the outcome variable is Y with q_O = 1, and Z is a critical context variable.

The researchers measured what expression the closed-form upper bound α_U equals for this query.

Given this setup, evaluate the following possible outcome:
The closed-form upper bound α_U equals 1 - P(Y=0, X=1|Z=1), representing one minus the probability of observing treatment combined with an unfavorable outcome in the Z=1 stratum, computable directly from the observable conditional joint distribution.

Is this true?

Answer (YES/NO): YES